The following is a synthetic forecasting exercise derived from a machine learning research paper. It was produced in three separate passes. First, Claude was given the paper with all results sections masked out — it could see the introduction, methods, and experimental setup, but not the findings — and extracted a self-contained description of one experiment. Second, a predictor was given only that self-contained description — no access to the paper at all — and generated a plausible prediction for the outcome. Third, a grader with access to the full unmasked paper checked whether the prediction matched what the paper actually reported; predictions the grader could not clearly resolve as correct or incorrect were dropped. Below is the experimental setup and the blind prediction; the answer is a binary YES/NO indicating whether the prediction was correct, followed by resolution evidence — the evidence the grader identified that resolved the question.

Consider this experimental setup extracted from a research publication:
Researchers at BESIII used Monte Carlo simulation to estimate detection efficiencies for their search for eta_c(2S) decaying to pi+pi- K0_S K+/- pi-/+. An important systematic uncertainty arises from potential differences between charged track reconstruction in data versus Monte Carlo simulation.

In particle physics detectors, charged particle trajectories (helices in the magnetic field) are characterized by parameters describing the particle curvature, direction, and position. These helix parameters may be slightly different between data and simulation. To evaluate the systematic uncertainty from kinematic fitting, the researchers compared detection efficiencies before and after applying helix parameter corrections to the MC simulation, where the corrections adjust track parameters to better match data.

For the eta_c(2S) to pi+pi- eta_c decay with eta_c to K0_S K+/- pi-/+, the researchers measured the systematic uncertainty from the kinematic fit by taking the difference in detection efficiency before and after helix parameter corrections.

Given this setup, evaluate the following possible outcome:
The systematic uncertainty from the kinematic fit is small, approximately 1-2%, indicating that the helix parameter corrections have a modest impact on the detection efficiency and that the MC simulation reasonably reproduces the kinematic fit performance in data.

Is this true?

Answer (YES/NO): YES